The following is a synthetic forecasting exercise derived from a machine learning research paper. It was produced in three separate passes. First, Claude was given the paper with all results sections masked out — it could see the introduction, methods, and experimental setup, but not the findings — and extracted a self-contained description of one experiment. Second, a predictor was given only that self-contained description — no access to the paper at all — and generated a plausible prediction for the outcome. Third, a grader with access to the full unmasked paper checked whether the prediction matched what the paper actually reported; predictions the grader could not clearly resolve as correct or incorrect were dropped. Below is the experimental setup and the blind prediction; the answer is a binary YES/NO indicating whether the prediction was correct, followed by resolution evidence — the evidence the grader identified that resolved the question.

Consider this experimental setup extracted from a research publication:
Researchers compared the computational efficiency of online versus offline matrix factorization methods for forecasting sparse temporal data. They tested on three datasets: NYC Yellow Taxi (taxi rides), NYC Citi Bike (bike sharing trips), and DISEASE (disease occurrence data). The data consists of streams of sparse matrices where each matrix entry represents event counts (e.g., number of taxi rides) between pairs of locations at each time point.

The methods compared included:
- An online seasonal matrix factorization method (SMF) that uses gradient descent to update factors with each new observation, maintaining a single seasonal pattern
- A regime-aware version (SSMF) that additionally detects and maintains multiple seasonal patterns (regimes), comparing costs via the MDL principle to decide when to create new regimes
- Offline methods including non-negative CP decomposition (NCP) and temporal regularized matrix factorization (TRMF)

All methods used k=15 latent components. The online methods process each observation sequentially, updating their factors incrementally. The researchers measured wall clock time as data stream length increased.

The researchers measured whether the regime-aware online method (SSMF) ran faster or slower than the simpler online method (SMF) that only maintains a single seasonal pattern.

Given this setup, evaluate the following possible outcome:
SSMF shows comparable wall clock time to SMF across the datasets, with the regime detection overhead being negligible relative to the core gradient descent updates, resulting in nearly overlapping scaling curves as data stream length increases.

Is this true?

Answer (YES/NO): NO